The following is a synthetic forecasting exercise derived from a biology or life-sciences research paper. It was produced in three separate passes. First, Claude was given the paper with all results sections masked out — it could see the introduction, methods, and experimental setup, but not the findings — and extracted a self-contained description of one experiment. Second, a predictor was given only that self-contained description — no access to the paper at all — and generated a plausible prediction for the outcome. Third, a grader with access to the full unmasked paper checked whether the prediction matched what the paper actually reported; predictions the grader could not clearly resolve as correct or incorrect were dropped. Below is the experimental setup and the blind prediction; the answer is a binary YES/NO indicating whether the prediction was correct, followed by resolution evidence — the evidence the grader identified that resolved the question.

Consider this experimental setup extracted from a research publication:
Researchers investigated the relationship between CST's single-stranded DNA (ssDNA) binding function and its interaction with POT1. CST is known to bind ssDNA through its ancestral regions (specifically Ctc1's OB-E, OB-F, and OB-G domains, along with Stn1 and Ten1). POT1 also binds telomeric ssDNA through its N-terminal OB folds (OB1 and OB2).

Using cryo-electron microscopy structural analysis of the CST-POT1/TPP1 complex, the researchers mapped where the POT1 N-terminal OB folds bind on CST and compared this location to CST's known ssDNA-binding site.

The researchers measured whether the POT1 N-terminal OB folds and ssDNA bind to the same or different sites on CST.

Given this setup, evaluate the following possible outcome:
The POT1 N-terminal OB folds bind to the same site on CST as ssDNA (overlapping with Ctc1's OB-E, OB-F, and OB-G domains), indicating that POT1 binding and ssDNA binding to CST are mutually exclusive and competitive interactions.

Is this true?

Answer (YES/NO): YES